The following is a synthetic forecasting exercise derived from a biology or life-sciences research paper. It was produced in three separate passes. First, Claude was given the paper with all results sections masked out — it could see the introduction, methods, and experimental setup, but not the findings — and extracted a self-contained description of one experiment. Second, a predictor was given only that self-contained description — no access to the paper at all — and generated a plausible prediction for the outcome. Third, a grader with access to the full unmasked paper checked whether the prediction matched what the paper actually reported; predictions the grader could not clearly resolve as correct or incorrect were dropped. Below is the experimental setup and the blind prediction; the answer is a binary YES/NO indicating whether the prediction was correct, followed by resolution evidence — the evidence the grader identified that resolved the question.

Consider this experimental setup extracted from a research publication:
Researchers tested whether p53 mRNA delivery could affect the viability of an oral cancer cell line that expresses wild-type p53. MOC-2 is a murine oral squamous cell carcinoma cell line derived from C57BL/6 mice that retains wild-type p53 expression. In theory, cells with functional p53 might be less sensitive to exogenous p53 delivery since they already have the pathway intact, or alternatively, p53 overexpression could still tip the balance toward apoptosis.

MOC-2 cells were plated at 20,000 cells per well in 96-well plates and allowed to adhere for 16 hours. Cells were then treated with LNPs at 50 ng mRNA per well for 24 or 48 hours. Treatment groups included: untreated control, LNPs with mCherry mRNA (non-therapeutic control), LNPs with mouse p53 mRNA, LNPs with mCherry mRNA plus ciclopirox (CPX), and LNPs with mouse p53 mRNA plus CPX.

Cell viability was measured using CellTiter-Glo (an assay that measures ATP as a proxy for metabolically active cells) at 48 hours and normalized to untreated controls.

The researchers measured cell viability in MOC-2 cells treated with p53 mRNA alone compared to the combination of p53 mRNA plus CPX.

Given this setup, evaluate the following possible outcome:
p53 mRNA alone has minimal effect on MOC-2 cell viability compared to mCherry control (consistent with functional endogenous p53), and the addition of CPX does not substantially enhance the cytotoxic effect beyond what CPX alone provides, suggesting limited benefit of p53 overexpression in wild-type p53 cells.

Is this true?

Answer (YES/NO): NO